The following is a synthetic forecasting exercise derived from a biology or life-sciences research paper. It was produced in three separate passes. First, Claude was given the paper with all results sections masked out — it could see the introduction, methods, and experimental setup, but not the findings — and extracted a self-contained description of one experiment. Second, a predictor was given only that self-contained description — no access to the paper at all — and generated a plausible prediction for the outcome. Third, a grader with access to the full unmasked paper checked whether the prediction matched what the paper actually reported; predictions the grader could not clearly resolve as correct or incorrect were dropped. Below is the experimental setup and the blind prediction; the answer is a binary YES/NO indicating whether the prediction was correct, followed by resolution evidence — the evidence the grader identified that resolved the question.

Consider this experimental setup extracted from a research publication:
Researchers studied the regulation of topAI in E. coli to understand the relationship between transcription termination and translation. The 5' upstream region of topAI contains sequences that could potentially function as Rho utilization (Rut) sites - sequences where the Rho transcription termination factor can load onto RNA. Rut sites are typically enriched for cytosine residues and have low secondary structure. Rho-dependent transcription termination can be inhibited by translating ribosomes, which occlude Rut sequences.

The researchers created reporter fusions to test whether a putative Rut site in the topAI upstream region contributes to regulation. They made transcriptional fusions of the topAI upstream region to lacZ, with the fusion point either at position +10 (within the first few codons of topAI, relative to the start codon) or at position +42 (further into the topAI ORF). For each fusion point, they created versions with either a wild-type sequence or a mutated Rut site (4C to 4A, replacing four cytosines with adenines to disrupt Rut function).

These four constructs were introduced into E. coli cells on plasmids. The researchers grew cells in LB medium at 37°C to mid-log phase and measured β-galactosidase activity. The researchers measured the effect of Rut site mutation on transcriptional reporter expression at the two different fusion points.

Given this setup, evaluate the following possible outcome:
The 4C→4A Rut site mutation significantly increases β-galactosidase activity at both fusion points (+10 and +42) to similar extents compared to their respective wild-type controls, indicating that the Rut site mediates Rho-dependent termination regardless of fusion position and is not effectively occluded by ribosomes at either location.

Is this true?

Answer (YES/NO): NO